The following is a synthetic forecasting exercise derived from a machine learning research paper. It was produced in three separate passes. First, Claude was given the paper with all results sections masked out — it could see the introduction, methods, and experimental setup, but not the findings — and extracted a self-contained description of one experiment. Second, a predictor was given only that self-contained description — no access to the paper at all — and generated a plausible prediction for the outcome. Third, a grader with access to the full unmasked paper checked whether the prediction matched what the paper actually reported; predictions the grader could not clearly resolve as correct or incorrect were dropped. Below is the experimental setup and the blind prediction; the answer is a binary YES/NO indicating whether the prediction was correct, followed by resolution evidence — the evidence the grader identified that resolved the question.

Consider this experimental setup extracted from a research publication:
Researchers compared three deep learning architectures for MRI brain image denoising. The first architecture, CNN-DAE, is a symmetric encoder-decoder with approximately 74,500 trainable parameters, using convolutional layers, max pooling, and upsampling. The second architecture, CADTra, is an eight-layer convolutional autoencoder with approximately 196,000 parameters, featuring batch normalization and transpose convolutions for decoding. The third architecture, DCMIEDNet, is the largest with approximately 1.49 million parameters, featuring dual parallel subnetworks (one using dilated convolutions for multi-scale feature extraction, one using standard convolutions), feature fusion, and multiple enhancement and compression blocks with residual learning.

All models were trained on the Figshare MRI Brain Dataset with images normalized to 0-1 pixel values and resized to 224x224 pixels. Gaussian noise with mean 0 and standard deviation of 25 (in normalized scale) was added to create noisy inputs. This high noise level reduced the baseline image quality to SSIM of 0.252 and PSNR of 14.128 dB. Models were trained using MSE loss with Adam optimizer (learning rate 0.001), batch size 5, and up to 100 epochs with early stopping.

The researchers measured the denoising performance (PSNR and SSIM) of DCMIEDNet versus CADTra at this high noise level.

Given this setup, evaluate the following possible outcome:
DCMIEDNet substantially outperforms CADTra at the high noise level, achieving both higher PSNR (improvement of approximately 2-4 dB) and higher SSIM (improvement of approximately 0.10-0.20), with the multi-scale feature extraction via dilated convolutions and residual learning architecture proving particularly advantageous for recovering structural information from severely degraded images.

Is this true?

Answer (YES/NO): NO